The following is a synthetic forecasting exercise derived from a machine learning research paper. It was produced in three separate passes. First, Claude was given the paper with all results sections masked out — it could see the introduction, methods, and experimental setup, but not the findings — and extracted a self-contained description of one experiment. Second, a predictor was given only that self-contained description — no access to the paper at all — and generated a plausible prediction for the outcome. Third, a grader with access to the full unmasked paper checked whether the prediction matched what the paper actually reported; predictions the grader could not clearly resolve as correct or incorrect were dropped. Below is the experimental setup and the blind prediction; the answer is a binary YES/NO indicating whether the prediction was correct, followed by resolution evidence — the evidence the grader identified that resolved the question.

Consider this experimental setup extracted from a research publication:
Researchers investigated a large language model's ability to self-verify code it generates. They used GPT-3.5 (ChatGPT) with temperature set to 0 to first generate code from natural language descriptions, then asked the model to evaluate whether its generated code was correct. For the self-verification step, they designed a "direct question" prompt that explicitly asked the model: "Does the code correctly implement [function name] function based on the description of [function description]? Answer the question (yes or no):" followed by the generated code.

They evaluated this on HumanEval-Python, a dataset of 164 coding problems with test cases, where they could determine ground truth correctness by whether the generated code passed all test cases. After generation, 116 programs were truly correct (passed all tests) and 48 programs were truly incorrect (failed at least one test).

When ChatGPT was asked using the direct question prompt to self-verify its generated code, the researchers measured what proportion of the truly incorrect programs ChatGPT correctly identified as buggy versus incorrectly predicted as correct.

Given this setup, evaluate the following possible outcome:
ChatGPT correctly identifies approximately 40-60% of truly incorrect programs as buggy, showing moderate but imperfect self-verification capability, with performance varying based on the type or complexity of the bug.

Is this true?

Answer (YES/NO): NO